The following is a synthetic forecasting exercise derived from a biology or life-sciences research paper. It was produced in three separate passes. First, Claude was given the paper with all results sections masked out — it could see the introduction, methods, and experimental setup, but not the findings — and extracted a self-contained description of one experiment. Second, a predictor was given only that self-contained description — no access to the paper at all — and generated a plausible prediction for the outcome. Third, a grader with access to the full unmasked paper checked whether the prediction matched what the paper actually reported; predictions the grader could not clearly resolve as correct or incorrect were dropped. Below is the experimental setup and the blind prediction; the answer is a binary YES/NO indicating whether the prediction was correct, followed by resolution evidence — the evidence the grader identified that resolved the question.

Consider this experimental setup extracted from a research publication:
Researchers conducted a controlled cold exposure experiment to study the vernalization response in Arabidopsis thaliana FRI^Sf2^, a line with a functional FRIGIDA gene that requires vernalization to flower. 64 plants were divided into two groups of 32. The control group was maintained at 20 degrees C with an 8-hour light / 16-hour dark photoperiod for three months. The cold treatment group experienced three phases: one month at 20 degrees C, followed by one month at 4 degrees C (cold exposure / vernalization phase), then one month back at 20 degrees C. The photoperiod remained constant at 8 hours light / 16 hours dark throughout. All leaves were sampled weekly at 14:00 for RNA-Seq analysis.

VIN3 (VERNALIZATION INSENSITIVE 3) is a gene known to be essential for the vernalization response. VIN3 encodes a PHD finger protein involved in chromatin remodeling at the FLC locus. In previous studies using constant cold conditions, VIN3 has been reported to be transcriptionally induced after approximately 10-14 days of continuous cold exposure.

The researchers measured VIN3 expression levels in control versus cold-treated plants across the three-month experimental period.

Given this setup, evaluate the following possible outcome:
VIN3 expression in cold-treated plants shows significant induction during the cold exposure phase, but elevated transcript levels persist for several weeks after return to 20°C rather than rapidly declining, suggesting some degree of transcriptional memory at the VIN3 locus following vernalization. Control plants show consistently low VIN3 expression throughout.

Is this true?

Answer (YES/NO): NO